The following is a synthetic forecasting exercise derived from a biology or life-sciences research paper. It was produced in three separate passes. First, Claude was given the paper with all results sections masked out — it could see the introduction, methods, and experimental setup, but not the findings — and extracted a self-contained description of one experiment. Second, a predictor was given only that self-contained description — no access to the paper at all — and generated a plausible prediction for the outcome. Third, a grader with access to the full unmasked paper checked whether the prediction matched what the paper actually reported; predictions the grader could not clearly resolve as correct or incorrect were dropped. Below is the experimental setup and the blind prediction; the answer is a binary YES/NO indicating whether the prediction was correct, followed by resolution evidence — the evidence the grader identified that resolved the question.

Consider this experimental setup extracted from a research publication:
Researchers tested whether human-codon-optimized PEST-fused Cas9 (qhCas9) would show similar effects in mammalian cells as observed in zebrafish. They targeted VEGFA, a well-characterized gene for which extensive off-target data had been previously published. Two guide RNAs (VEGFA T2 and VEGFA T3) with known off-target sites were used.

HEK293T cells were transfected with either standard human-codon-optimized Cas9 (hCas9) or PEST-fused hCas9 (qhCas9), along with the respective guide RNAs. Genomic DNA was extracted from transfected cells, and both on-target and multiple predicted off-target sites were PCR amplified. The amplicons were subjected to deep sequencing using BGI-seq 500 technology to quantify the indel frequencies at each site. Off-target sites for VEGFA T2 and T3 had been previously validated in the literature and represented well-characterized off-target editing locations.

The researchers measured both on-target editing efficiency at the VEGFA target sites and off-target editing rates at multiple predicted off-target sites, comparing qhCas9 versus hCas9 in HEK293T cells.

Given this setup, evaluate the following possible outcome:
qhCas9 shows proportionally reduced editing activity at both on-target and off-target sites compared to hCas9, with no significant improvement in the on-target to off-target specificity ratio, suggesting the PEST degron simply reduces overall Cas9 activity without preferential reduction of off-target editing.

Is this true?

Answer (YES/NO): NO